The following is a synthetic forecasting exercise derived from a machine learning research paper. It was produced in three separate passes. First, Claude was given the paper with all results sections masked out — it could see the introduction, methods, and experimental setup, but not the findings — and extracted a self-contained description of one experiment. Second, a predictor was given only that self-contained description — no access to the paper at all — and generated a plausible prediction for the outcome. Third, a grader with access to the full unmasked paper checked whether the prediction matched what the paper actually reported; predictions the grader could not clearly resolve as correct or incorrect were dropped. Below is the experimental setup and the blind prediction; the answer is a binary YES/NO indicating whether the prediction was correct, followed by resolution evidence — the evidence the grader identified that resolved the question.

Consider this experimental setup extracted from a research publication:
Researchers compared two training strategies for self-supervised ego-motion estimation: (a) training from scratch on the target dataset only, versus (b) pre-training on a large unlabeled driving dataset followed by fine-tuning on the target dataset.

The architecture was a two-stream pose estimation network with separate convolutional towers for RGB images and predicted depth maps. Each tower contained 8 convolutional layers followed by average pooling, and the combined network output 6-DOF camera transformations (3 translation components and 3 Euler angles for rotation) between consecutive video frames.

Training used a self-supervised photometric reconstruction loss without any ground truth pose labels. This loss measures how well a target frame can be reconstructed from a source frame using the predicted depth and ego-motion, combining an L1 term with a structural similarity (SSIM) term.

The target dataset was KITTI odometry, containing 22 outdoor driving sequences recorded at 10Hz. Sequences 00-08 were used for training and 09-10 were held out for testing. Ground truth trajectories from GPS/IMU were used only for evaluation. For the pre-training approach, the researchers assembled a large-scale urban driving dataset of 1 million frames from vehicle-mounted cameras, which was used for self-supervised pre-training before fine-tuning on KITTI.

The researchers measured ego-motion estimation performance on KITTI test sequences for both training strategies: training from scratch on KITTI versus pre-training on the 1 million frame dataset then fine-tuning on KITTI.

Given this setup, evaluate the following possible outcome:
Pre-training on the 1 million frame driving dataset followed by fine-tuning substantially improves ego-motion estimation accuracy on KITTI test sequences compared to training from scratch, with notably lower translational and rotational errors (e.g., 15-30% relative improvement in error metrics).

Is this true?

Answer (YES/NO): YES